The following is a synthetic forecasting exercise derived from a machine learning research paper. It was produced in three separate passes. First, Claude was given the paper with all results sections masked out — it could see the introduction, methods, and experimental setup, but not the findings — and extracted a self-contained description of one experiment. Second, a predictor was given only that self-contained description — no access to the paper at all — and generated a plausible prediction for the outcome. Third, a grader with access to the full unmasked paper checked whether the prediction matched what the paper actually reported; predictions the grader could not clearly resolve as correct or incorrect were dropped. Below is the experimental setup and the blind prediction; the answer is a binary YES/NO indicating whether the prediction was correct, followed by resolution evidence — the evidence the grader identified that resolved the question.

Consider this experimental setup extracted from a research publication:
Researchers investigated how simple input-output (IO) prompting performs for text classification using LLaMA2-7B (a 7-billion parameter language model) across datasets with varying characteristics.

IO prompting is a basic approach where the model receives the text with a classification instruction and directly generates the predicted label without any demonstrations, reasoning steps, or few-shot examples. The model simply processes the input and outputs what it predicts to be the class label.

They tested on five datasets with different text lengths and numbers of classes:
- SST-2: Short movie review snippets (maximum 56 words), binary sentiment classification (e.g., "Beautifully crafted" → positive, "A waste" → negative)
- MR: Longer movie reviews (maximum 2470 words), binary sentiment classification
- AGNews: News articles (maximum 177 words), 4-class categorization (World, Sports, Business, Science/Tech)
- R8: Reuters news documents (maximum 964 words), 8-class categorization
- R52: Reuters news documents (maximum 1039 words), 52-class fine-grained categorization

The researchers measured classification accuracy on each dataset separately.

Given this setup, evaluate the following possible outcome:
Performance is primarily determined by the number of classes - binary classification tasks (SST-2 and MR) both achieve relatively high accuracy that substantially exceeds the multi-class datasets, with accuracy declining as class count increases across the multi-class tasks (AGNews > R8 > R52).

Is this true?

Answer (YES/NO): YES